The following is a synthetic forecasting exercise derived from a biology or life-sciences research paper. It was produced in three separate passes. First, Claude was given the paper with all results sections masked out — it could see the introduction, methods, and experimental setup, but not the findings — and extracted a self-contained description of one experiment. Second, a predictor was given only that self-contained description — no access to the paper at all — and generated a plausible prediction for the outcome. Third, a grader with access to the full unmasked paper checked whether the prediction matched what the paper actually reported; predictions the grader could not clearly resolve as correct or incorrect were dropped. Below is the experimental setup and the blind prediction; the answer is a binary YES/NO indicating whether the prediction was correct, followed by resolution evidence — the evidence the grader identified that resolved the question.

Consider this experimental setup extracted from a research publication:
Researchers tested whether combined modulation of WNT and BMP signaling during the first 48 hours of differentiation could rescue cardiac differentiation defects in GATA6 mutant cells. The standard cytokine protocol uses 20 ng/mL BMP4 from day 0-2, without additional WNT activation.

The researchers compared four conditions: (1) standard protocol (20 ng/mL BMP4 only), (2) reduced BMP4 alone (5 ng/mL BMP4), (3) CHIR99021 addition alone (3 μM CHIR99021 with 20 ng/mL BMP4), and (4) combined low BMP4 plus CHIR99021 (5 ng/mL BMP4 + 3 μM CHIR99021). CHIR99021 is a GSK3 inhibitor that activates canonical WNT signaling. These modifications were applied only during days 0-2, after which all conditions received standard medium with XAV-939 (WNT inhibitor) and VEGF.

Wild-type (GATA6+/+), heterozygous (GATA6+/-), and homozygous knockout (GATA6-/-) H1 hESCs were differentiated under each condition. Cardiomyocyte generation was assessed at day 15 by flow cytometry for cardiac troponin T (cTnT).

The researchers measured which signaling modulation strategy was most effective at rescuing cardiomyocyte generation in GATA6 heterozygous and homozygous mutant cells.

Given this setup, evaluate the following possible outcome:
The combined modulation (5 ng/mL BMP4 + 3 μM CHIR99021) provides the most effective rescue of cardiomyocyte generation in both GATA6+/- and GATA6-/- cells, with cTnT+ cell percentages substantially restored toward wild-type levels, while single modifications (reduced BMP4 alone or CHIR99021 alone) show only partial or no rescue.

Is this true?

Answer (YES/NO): NO